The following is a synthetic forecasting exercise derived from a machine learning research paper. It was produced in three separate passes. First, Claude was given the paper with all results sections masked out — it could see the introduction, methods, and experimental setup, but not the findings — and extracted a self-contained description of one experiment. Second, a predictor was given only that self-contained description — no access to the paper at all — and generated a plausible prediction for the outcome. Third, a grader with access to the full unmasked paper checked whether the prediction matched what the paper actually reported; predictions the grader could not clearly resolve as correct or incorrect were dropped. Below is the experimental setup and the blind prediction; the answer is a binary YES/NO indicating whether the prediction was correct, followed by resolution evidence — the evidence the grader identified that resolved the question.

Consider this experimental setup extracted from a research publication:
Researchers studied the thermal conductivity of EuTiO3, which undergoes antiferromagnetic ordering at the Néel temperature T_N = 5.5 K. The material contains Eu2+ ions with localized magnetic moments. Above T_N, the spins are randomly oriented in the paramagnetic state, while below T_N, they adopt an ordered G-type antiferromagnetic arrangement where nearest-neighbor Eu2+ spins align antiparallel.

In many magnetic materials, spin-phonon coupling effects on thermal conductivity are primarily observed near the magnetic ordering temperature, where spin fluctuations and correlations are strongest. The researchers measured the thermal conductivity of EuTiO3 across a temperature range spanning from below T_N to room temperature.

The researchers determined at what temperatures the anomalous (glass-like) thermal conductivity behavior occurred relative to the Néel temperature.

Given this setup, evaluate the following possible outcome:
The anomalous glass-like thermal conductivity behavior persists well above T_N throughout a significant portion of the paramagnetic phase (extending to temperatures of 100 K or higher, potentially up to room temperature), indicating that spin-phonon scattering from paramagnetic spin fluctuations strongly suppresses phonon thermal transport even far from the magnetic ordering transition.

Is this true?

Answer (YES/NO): YES